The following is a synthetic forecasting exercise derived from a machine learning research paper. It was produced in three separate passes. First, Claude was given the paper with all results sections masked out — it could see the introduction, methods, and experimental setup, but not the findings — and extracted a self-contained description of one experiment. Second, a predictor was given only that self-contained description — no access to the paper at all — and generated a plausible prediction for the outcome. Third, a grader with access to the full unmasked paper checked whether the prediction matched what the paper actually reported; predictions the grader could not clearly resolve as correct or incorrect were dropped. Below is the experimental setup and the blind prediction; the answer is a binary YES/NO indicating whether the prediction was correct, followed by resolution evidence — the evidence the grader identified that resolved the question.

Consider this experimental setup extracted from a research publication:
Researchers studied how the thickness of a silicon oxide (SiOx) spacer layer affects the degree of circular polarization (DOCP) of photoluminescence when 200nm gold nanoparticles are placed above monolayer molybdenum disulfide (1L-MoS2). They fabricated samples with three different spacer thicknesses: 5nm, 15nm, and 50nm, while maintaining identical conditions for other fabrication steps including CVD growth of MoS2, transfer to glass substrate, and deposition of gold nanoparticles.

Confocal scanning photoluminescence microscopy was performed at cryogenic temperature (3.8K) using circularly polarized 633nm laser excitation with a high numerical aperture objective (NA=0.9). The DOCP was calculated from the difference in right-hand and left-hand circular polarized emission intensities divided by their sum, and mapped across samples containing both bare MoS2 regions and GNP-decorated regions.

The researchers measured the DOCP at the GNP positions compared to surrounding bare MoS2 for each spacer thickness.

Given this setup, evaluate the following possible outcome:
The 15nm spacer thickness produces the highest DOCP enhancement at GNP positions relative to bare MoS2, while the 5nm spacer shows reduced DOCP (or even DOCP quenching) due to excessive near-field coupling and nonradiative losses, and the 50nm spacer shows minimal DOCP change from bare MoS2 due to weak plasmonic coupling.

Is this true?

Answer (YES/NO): NO